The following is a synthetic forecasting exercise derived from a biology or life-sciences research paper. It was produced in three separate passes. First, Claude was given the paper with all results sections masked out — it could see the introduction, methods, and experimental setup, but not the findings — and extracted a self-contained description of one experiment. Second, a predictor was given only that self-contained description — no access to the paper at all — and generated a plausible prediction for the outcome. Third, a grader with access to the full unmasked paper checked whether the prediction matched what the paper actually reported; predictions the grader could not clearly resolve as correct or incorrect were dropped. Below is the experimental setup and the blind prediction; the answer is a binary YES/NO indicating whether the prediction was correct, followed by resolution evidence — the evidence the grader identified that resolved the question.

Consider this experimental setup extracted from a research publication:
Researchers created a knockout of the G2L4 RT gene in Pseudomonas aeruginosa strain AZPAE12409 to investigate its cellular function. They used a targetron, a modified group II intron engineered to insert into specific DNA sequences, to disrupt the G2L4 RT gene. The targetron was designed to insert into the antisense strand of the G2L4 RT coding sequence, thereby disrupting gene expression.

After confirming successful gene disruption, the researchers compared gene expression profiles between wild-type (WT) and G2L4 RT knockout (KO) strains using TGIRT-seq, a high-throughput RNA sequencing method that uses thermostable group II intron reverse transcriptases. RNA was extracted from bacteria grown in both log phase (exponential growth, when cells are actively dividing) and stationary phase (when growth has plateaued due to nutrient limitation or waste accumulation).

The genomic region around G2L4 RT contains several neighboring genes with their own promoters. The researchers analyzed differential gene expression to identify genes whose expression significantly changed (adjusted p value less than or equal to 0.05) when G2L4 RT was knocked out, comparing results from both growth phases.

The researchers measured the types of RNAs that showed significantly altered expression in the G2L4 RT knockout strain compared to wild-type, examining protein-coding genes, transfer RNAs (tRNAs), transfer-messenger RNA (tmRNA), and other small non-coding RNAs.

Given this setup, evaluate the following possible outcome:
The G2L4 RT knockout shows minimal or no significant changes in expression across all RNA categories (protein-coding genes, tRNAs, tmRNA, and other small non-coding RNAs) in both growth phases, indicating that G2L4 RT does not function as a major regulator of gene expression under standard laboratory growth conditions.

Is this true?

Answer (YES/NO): NO